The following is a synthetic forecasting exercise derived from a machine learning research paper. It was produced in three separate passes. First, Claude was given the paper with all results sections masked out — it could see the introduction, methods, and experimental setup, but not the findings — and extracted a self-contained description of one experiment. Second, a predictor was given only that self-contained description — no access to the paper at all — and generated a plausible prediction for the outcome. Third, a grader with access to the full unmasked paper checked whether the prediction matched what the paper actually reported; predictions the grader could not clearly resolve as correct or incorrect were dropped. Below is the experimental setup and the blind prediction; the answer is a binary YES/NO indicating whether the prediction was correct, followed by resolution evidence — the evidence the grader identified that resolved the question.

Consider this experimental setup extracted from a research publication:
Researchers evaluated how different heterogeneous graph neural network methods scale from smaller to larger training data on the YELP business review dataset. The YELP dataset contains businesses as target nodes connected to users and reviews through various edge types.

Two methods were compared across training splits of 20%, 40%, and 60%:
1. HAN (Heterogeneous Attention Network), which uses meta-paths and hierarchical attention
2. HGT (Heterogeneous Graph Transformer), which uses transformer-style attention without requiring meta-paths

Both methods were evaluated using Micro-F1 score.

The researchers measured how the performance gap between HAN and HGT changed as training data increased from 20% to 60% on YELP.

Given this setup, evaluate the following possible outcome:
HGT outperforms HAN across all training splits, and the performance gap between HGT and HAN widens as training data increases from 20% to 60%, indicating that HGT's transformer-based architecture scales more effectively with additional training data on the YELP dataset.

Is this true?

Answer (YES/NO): YES